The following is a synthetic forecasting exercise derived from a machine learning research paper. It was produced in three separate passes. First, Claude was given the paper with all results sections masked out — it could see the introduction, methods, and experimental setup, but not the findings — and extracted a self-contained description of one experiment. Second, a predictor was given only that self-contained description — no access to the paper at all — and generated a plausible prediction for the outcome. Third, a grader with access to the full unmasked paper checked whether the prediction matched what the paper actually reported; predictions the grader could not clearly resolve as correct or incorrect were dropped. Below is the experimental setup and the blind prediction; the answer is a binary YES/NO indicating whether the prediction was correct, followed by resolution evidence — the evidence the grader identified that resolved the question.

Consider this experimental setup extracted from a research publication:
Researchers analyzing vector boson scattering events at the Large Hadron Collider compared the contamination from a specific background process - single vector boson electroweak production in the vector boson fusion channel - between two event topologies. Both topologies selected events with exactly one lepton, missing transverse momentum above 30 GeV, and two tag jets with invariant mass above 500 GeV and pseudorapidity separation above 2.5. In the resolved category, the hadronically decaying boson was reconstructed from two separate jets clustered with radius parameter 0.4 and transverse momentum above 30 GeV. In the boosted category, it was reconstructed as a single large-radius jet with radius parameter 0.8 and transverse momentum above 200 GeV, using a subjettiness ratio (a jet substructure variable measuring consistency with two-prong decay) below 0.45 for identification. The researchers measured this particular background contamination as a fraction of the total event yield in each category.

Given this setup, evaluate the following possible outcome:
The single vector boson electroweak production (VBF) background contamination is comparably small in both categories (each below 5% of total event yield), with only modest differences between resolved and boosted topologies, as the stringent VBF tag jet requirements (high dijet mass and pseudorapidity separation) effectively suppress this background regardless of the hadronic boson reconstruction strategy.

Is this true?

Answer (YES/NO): NO